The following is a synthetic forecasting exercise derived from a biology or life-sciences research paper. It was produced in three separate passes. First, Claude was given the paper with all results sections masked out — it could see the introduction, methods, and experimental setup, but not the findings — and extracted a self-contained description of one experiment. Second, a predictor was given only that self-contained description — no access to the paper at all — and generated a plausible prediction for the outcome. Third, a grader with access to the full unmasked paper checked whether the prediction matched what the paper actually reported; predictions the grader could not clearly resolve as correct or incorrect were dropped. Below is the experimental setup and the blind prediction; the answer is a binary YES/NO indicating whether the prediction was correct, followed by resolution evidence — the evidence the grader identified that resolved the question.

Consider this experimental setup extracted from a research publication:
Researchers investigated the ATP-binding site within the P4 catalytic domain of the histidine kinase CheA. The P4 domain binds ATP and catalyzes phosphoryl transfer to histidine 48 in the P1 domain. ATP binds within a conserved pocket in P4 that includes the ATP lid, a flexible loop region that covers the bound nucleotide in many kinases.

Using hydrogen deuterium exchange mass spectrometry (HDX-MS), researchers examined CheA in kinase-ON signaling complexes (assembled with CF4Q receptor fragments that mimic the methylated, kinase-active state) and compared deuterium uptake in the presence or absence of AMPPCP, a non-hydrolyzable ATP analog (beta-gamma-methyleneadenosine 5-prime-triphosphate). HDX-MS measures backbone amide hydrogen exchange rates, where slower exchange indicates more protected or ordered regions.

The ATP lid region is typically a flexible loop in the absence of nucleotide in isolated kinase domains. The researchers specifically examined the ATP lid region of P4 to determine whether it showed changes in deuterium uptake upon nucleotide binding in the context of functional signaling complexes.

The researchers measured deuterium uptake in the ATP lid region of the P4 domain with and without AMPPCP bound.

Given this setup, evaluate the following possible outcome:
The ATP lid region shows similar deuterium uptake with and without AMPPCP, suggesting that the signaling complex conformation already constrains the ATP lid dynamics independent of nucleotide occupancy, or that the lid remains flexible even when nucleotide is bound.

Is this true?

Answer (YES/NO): YES